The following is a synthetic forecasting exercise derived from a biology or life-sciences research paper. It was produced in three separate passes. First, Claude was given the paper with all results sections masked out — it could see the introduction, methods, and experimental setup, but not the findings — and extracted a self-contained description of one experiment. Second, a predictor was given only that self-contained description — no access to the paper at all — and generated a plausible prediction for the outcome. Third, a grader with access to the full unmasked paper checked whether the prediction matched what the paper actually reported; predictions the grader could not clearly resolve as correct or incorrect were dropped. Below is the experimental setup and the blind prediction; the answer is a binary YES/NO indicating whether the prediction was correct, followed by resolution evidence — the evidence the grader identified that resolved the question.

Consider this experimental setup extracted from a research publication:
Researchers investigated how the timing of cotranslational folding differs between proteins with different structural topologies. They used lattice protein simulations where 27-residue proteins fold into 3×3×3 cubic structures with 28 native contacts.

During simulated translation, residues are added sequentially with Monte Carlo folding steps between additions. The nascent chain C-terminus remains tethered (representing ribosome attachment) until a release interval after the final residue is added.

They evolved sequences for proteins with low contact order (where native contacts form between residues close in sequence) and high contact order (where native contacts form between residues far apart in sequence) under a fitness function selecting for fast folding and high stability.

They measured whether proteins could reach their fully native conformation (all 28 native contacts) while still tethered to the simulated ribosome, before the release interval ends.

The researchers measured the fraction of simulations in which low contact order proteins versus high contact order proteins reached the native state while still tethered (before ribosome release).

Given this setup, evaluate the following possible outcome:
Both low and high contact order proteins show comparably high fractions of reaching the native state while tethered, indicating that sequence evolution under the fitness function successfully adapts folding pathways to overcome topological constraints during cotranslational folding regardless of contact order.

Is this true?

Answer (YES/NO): NO